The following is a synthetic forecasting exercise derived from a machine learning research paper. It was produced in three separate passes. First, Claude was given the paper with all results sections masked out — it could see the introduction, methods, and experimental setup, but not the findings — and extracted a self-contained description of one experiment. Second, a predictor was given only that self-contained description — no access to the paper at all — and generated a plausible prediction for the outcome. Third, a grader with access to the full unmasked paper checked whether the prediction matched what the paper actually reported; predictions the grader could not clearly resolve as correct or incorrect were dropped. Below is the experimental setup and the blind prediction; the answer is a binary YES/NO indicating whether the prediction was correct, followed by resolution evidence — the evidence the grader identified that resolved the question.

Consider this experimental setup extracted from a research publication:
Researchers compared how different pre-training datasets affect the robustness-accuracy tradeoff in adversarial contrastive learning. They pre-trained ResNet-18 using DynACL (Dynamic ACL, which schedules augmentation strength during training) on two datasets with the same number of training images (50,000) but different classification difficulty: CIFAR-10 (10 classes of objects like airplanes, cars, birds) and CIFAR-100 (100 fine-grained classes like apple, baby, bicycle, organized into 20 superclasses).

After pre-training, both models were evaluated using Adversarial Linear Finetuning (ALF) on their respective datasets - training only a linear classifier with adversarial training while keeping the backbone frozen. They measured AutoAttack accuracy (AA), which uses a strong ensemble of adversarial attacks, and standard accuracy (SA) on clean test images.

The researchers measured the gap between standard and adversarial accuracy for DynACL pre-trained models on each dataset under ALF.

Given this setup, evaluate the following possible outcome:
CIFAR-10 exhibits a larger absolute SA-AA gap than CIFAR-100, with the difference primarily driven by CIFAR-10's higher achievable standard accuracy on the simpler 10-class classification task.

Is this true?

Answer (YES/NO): YES